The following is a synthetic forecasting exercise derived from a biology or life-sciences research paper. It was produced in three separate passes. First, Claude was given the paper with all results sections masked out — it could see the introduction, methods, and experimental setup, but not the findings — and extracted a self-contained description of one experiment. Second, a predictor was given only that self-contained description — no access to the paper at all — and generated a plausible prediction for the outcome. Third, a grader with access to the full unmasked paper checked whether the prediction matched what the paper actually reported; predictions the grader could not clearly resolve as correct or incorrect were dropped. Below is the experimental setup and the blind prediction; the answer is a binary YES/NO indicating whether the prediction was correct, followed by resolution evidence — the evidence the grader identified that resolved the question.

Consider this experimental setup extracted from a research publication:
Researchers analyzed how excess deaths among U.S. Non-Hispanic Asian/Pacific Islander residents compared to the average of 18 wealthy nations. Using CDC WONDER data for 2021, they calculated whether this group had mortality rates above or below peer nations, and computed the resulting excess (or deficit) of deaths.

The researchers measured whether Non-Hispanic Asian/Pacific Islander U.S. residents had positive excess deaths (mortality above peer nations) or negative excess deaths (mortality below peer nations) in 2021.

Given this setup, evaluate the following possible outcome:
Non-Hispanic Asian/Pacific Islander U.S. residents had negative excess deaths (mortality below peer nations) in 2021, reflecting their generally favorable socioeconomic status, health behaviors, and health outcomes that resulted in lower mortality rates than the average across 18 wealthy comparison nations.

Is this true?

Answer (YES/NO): YES